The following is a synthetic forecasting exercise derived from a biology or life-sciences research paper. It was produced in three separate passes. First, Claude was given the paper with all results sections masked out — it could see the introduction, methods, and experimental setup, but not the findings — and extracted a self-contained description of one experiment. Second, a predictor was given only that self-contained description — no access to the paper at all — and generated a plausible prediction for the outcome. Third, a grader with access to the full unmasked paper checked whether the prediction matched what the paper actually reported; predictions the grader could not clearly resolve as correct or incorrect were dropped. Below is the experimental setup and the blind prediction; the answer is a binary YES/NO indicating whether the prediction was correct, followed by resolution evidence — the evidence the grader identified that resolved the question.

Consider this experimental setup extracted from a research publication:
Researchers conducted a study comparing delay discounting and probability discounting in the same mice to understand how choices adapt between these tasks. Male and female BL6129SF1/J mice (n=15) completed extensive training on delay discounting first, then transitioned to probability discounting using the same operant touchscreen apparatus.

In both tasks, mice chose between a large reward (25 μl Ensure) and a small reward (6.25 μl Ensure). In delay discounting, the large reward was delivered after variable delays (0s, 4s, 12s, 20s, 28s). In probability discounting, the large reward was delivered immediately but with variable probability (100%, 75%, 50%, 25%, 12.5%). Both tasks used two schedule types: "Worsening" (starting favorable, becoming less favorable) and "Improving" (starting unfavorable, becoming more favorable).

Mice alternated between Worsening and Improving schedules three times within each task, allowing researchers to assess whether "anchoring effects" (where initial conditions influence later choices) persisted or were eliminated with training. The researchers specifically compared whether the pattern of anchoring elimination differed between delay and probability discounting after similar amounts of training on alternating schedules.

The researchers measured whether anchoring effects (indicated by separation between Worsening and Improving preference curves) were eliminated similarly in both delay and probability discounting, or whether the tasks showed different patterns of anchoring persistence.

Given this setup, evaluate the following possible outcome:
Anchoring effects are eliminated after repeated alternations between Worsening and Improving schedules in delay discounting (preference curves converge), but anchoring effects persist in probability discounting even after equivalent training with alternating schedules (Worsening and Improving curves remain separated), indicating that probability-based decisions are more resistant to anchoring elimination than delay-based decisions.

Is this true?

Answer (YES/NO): YES